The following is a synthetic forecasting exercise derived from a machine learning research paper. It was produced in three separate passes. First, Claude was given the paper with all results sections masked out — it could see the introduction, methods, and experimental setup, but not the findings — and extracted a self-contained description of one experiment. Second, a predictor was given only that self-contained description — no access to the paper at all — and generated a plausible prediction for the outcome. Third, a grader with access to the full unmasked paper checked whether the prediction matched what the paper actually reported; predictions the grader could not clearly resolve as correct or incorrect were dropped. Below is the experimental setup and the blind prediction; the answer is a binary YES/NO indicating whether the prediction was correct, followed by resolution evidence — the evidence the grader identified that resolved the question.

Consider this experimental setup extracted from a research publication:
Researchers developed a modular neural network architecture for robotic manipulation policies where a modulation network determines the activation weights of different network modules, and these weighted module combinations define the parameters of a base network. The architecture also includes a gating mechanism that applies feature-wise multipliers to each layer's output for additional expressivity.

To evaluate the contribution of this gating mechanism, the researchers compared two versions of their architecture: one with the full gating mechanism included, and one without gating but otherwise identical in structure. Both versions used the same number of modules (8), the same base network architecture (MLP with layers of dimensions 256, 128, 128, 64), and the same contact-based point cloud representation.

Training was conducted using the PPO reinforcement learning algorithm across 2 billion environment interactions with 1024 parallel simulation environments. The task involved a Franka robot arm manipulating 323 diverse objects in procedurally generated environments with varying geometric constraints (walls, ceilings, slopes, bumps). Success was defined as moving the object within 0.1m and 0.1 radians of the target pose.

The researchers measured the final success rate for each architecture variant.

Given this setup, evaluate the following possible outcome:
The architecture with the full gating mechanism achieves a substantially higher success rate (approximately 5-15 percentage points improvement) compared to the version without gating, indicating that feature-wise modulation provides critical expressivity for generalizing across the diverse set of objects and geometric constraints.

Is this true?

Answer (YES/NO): NO